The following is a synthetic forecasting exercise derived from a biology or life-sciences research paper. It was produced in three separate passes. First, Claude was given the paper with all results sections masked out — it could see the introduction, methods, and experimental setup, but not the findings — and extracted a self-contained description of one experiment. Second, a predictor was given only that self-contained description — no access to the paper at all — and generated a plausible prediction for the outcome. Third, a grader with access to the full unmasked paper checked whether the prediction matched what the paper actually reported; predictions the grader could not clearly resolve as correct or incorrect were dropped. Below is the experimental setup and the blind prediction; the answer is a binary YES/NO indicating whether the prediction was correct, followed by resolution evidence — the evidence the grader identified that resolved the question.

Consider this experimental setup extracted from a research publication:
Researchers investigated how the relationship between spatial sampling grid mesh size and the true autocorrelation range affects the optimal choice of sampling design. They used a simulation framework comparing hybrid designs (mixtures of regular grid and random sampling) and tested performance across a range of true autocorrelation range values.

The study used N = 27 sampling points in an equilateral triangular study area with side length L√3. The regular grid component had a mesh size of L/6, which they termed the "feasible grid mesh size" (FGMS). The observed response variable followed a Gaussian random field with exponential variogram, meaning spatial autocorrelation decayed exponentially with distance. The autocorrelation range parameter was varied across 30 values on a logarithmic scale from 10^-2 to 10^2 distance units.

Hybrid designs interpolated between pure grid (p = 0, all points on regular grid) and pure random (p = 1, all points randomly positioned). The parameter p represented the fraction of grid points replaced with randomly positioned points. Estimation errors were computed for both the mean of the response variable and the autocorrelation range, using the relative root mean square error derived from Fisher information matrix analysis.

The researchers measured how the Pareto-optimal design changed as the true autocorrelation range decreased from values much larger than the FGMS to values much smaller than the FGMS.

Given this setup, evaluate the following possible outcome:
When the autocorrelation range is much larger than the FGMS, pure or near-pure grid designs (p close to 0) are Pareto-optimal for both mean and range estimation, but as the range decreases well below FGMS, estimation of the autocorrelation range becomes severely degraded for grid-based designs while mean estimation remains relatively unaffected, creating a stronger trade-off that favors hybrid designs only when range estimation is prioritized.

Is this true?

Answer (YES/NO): YES